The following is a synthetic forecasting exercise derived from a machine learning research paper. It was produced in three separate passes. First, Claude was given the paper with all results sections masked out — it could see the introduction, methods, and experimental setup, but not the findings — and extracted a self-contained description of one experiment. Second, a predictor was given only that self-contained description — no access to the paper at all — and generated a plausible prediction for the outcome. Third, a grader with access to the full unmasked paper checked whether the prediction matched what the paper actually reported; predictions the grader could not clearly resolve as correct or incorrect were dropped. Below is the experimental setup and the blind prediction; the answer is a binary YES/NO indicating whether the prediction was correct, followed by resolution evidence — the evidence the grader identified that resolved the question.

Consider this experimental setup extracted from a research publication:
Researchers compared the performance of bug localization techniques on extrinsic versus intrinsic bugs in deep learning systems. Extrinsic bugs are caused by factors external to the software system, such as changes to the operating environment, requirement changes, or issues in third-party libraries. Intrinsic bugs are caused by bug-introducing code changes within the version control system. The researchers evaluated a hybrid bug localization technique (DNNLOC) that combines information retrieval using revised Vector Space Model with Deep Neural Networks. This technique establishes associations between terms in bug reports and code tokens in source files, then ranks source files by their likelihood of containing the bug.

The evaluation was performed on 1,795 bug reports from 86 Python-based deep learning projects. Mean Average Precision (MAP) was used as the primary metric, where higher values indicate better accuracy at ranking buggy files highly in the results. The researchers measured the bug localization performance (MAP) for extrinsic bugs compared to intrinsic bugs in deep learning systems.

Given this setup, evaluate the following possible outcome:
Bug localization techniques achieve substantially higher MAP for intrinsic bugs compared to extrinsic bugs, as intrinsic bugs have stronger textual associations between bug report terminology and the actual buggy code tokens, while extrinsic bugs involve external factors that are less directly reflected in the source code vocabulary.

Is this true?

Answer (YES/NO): YES